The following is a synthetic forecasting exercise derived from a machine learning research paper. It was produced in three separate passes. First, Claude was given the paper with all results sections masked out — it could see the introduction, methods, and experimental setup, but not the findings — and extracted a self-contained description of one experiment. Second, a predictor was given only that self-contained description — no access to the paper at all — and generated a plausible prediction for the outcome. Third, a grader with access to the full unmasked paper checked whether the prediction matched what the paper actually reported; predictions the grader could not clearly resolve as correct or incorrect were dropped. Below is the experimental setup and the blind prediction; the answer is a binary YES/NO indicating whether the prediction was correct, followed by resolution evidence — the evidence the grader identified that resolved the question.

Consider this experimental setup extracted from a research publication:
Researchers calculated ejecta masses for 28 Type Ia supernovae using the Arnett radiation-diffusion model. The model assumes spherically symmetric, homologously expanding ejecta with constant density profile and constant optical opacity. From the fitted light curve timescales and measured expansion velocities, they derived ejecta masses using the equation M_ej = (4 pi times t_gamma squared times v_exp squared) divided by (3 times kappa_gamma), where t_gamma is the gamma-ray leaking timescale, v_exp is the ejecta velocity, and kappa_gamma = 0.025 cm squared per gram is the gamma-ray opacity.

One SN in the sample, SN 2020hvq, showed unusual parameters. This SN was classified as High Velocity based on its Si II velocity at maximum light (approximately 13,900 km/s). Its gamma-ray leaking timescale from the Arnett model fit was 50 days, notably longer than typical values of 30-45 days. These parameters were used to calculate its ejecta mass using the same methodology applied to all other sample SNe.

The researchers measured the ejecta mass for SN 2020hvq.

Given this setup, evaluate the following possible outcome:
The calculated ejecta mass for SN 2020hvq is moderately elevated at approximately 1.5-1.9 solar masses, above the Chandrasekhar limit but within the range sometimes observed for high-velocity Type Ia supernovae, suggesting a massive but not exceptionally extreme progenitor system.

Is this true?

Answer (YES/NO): NO